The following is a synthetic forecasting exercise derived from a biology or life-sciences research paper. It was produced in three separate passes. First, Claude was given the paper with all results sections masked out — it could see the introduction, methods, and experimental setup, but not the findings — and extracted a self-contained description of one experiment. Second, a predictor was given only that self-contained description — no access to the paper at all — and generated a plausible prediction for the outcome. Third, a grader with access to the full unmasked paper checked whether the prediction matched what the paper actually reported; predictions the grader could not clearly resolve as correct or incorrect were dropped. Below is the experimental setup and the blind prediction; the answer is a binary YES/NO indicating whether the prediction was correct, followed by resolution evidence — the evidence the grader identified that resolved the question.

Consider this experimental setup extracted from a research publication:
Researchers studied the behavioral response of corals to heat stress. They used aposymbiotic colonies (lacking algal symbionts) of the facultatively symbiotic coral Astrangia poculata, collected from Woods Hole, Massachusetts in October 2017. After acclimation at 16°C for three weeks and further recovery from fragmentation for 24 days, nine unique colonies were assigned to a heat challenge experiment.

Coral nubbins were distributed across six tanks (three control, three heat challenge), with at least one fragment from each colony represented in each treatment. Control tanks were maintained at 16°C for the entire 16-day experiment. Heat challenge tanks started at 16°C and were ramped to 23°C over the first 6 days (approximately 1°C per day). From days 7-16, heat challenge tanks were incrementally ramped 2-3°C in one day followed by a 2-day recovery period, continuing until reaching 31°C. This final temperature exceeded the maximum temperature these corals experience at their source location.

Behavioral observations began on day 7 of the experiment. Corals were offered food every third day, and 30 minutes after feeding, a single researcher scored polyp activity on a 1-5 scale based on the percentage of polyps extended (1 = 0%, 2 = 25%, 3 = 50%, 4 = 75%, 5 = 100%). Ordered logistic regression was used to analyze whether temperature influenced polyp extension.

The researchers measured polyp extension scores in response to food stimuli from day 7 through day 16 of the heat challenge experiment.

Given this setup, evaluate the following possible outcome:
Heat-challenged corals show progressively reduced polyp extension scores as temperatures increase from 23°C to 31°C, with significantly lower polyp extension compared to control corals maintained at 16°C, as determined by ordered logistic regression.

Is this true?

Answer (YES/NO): YES